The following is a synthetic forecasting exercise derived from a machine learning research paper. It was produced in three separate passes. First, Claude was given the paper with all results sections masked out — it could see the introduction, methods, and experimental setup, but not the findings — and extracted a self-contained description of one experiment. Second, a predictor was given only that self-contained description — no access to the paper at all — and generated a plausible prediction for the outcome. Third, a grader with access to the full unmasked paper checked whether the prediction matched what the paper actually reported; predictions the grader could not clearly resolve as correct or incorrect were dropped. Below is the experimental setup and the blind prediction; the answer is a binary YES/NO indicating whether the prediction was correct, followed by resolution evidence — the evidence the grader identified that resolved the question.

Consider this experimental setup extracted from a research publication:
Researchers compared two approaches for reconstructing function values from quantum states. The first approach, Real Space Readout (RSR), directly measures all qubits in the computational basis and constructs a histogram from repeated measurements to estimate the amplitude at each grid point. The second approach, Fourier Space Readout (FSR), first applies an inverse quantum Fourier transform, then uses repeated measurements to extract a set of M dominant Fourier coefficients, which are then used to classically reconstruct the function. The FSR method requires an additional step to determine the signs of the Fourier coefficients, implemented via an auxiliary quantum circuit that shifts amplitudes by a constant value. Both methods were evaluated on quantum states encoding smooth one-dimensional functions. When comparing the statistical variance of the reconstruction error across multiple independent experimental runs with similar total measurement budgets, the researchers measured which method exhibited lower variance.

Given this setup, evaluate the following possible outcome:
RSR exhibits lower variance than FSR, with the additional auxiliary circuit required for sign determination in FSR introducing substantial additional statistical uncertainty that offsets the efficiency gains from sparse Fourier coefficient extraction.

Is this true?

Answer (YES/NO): YES